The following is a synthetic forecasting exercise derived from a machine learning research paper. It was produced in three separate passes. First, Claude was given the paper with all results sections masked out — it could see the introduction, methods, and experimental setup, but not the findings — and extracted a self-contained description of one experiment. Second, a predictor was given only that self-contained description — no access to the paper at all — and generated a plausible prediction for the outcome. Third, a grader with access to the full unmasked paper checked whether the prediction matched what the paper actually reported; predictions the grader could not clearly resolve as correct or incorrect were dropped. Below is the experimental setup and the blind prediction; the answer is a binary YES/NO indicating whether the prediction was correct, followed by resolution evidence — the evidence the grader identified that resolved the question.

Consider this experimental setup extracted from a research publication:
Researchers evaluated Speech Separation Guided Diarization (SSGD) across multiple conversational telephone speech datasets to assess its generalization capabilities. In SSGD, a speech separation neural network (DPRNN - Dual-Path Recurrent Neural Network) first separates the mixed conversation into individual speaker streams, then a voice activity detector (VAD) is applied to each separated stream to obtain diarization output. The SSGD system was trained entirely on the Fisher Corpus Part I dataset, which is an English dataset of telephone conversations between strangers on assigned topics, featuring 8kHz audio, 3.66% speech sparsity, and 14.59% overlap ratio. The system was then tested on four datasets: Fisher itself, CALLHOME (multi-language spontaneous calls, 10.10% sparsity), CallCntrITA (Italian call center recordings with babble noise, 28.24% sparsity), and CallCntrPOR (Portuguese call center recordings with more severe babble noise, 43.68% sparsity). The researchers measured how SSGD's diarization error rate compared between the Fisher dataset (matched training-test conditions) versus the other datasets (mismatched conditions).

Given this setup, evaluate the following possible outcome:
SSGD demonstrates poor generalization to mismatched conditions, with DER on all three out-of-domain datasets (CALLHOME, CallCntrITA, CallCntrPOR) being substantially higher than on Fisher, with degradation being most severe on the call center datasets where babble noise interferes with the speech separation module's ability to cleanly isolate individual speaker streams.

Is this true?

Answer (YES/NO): NO